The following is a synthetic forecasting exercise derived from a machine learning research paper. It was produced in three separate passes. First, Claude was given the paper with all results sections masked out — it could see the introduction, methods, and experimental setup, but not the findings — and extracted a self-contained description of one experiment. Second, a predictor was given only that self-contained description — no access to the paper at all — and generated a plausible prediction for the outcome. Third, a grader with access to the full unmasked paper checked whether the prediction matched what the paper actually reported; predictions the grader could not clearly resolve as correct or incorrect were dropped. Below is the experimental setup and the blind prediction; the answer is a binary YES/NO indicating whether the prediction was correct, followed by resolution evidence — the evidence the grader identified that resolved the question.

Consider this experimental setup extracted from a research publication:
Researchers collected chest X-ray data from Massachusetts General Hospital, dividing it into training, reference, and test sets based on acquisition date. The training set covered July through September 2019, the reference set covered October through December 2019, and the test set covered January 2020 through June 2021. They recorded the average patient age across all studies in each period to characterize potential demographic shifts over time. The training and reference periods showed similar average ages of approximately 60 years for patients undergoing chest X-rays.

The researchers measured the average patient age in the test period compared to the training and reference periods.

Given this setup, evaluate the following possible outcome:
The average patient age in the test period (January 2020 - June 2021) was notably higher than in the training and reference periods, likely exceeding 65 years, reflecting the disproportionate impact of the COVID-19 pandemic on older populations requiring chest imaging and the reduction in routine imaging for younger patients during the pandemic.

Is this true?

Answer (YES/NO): NO